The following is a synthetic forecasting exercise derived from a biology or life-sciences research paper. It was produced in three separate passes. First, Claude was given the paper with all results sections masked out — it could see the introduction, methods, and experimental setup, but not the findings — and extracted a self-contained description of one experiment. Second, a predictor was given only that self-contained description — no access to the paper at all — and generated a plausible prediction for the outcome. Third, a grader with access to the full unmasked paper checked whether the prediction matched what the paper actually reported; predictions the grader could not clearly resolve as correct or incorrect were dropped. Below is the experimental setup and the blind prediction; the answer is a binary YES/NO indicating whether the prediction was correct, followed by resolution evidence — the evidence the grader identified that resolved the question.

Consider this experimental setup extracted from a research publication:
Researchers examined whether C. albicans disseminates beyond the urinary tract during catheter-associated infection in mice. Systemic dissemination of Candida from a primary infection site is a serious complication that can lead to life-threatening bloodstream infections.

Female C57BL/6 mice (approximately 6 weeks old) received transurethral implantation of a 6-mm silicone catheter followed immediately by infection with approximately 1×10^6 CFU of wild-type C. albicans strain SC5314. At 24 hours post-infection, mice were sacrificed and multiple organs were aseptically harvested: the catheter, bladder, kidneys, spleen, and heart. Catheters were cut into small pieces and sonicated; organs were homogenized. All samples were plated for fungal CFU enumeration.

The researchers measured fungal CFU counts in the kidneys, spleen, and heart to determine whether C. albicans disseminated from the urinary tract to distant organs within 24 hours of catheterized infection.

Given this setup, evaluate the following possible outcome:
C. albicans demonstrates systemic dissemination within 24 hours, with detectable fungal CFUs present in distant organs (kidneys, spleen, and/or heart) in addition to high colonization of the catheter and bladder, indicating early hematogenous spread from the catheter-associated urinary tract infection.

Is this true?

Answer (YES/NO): NO